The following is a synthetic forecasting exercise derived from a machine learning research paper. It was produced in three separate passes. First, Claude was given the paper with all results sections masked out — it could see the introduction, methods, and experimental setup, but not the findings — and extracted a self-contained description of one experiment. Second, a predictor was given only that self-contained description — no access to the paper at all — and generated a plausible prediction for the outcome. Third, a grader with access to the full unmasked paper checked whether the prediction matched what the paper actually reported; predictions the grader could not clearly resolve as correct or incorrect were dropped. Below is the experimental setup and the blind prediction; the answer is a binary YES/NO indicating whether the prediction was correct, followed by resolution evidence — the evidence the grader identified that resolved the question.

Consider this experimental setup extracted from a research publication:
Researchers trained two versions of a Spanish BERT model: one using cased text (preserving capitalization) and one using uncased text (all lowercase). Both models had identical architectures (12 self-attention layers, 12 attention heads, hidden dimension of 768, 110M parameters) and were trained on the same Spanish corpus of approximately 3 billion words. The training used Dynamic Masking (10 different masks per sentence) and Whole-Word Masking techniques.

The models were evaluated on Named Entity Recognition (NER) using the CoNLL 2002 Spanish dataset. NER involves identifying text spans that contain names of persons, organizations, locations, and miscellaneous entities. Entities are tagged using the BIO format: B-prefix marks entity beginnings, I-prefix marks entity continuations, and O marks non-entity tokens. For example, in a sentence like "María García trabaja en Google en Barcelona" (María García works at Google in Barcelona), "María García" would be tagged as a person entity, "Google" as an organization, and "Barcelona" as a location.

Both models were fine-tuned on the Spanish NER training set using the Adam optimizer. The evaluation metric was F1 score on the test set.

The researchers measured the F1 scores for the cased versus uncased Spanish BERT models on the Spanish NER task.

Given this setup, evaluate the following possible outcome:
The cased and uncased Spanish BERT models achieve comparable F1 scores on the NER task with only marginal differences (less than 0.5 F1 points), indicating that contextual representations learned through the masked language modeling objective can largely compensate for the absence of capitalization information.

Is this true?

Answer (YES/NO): NO